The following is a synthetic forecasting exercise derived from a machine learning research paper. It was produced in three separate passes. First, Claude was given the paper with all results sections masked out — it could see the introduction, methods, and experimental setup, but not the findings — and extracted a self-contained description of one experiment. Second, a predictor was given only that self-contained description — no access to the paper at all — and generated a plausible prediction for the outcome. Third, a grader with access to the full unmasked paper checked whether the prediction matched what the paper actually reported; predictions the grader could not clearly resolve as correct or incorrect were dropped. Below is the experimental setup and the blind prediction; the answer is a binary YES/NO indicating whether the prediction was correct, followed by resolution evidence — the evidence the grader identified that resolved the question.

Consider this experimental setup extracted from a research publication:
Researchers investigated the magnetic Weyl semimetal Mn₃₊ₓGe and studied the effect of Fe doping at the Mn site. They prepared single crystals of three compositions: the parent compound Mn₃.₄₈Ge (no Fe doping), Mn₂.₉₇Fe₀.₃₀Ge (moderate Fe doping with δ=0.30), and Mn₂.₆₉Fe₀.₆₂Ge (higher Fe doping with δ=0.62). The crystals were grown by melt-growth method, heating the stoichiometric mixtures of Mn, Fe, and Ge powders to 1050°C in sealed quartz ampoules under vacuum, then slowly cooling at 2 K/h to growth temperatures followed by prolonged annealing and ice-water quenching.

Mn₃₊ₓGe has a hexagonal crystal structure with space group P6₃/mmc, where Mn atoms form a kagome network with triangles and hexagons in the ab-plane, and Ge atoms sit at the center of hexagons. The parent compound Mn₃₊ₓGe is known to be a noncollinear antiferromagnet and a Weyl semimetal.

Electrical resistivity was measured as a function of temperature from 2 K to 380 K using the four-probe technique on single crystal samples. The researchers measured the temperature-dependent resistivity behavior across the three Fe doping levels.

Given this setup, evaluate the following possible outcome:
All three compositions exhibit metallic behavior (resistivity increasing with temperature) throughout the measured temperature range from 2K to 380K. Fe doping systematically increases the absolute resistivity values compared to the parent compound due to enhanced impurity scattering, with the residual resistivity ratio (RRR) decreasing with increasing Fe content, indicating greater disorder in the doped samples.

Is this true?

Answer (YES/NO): NO